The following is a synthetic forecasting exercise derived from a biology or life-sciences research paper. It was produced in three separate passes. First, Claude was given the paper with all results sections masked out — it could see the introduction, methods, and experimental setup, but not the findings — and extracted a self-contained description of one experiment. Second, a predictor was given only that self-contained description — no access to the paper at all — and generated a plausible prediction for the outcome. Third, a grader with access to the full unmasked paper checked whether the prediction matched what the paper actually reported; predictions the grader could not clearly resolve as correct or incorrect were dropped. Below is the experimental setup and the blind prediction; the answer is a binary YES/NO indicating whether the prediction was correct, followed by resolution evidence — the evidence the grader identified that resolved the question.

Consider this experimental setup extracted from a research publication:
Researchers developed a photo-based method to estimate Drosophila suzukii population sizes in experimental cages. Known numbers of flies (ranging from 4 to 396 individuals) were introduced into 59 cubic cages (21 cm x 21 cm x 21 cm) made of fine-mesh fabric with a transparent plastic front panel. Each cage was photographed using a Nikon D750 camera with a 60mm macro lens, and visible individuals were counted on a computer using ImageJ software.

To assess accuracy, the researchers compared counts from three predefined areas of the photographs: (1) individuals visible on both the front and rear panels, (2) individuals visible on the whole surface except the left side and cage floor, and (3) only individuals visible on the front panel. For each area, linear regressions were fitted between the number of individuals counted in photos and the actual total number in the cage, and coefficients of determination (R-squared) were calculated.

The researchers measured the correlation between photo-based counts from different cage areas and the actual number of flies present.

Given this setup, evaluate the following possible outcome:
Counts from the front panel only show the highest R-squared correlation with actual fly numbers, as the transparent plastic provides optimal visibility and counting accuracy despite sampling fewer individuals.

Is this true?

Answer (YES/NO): NO